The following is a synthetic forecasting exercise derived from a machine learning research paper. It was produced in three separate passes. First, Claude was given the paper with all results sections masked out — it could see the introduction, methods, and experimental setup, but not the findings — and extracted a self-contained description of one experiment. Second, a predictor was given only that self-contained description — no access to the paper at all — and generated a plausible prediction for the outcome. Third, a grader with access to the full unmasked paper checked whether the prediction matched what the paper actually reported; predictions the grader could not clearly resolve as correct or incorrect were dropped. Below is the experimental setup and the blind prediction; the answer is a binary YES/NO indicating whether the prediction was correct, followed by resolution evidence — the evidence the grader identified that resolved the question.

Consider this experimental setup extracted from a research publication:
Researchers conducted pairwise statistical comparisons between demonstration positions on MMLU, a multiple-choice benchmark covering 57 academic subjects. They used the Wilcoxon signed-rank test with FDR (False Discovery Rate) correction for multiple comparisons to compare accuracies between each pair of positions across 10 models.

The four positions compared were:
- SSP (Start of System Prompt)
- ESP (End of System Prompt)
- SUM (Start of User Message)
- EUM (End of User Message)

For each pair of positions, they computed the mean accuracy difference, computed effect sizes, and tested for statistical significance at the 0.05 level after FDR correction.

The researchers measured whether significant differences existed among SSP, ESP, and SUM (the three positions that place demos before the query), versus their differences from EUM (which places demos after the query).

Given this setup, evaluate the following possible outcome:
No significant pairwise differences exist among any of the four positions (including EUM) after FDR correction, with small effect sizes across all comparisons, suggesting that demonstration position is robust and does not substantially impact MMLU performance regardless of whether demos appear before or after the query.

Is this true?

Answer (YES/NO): NO